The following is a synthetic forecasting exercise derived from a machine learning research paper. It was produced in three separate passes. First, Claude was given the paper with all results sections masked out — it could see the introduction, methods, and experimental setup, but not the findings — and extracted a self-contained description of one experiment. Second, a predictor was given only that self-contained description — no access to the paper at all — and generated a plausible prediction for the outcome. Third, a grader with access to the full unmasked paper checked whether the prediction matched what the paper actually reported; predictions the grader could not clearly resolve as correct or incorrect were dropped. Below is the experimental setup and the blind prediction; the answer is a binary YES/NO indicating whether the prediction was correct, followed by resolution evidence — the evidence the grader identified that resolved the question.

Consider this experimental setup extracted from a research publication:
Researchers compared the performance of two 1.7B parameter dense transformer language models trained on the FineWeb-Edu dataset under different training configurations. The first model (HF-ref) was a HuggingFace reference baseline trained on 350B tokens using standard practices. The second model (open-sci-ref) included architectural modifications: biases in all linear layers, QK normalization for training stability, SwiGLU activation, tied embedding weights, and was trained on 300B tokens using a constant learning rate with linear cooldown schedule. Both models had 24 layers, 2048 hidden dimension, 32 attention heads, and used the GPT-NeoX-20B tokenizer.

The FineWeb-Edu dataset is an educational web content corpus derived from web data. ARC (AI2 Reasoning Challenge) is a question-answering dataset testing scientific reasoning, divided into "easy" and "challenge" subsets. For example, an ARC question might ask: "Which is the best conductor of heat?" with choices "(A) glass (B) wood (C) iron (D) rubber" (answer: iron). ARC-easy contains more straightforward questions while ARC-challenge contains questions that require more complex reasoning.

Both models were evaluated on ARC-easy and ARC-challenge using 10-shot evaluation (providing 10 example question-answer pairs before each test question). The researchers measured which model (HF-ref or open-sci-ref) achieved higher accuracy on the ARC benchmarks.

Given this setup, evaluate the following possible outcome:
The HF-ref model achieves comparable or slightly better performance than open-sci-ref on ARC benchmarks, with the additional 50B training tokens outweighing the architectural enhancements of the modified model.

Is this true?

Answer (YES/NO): YES